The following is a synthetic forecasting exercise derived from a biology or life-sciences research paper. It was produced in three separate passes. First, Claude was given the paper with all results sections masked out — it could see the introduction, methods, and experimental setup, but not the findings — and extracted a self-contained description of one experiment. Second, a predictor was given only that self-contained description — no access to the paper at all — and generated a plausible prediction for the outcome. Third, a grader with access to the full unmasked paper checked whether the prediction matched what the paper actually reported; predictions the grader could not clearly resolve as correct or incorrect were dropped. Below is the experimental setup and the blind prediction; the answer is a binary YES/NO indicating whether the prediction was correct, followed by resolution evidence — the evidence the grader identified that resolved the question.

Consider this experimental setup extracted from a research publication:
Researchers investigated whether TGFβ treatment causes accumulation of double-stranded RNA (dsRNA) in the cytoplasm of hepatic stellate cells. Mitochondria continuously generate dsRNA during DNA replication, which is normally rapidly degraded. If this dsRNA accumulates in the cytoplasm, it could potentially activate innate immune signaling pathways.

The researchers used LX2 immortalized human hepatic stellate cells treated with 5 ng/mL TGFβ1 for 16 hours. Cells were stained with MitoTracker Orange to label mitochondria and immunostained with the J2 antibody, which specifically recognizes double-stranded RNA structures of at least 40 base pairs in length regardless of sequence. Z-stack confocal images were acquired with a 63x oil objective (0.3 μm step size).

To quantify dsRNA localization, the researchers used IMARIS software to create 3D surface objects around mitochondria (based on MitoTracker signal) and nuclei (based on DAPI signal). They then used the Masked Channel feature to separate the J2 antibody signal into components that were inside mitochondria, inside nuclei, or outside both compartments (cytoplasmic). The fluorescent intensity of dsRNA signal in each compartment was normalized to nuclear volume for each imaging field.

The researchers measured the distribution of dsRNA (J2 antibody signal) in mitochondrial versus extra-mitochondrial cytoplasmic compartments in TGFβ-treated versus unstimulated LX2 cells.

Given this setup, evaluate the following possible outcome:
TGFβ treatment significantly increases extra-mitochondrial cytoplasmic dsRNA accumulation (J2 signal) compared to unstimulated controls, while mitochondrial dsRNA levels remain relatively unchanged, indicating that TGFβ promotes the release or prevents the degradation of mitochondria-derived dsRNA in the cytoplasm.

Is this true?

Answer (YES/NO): NO